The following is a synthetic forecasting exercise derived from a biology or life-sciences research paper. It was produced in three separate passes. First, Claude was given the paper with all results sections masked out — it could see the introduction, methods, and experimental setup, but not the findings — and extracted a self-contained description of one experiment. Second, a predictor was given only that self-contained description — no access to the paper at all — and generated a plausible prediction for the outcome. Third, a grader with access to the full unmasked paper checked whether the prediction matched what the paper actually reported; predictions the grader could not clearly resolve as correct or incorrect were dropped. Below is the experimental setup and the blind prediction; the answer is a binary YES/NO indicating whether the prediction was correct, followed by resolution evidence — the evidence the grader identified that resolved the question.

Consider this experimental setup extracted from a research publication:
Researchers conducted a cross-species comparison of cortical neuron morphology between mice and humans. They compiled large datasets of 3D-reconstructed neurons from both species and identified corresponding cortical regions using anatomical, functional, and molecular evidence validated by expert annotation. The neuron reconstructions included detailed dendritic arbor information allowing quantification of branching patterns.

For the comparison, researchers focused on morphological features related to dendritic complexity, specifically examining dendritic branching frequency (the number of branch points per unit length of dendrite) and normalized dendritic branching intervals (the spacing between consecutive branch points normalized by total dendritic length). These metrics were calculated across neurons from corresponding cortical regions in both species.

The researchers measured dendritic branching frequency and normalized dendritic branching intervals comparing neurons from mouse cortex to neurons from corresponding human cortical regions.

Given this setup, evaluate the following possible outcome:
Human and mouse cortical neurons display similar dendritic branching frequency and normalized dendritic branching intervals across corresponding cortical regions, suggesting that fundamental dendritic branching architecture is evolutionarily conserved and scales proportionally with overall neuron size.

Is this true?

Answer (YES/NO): NO